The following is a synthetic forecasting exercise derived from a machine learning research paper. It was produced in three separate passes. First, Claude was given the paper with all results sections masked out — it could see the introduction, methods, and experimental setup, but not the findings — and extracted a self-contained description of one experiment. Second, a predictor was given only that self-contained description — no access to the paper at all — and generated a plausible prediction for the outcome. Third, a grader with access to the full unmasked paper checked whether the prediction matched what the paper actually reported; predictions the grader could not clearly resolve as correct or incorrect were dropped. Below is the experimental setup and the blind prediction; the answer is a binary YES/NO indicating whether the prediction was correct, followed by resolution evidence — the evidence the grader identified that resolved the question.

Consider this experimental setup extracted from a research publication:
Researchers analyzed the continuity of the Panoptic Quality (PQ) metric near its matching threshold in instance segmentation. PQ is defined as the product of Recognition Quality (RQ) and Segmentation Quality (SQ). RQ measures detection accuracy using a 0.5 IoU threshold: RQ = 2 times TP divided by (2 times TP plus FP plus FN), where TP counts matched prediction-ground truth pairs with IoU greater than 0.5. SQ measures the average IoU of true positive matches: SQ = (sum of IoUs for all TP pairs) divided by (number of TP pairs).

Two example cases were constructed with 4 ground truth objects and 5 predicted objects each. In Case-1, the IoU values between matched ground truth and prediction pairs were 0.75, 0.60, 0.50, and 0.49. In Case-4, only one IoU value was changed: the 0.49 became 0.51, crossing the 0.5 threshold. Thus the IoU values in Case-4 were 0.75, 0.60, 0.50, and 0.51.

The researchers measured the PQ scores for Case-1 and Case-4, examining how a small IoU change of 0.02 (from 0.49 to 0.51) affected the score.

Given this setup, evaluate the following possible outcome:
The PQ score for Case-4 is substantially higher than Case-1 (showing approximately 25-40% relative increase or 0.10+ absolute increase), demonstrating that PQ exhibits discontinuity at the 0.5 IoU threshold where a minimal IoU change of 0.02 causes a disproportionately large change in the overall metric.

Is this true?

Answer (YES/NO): NO